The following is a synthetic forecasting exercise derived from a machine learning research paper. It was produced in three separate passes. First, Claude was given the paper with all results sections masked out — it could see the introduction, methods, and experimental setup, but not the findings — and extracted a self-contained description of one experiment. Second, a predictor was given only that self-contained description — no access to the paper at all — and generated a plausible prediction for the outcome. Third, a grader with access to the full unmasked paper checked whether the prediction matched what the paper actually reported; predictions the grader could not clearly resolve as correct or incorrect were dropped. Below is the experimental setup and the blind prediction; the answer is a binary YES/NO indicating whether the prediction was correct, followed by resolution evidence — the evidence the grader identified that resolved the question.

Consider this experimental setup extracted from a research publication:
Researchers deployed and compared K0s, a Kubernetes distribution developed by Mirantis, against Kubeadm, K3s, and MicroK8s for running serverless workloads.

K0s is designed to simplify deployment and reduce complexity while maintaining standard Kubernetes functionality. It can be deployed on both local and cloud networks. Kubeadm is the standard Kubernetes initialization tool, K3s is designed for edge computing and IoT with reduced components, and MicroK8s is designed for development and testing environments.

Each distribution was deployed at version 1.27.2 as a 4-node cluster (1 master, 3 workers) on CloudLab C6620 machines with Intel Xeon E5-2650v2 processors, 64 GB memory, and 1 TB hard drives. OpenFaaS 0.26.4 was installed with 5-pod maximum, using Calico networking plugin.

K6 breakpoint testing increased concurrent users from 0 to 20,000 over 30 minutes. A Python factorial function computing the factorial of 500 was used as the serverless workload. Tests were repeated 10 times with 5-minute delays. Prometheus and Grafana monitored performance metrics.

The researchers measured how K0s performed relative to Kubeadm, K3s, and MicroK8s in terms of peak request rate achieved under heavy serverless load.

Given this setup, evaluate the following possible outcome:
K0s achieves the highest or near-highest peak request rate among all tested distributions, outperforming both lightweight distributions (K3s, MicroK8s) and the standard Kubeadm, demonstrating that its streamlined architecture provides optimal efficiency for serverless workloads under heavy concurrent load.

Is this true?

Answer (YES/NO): NO